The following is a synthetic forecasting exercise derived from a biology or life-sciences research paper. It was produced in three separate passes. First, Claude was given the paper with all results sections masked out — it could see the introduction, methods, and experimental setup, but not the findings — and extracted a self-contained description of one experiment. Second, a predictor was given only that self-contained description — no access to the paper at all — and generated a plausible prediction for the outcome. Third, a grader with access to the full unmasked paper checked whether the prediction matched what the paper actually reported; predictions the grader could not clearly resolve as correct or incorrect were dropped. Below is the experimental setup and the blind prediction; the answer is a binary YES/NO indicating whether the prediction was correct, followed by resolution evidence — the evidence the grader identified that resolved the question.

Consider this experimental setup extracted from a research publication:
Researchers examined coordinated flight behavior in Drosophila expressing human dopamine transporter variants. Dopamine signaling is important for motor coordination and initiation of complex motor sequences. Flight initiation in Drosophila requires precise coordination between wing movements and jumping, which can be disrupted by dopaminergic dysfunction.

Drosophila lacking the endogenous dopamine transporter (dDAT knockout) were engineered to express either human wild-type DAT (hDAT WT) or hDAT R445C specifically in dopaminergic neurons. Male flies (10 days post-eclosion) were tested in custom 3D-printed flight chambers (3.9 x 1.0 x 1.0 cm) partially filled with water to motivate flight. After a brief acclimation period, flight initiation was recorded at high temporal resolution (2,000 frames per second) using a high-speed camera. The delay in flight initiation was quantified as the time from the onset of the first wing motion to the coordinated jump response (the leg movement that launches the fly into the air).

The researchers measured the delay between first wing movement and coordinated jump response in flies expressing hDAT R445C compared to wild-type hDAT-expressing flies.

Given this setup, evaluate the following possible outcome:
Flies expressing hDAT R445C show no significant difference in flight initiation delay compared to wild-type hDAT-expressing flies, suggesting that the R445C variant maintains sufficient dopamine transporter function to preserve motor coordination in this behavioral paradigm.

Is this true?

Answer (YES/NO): NO